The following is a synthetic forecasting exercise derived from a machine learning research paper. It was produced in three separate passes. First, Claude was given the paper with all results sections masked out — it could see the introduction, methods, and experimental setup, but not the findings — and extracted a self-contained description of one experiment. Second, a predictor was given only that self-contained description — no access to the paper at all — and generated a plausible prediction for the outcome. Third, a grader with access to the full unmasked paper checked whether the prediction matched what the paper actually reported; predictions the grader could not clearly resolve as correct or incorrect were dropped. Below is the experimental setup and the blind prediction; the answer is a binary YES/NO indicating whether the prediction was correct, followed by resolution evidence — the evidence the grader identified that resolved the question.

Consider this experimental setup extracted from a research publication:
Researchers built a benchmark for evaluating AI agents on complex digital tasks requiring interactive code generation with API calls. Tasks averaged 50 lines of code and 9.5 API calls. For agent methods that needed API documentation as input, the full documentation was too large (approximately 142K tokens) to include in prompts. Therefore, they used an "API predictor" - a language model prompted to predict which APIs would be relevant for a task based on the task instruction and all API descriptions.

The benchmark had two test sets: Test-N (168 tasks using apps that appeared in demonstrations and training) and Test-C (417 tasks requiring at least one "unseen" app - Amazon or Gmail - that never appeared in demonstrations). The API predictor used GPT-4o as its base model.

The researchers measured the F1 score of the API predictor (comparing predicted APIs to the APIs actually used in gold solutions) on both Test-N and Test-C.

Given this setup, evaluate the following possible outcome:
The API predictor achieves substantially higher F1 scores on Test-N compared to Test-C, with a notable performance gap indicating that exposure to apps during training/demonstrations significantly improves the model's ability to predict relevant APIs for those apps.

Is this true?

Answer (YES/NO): YES